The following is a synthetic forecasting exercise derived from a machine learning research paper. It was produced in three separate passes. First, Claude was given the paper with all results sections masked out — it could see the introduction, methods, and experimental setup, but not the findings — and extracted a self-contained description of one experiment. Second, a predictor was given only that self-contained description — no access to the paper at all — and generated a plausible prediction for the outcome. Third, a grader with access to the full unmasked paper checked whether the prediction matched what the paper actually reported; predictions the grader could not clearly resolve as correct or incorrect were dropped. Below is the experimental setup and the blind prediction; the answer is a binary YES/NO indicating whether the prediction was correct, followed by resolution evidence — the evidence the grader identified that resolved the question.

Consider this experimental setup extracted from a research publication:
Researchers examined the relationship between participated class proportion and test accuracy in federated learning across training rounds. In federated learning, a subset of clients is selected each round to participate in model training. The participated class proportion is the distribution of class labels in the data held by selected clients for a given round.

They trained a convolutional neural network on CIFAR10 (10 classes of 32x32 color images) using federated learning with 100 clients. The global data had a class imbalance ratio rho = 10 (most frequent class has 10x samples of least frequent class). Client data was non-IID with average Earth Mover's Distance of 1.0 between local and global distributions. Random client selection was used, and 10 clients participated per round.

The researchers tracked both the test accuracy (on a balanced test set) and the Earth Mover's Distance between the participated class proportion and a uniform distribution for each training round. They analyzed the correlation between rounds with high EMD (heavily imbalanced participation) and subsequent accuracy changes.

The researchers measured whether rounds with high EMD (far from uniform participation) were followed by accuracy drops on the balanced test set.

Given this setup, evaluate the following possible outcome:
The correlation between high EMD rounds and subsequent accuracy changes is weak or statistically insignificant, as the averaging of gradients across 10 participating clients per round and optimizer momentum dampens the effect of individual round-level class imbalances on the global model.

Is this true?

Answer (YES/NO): NO